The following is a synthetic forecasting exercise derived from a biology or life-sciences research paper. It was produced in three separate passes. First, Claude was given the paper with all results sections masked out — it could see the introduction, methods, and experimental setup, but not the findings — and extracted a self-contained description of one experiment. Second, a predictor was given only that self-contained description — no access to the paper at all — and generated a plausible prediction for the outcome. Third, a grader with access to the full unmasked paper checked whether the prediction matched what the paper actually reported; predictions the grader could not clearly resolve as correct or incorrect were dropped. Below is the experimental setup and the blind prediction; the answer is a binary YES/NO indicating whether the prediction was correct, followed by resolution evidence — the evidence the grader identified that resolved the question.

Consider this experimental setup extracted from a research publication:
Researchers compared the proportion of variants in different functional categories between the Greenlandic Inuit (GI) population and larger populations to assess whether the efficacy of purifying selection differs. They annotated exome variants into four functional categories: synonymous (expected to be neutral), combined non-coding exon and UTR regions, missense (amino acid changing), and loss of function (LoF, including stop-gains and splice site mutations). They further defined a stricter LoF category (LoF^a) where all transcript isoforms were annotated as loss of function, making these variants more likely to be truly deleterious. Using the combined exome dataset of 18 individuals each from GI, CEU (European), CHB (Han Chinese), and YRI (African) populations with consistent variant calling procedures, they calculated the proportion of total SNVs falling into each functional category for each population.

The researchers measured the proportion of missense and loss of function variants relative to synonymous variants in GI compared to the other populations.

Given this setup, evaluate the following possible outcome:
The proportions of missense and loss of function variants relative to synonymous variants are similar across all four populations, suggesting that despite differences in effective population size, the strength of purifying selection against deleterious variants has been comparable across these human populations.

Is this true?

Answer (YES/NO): NO